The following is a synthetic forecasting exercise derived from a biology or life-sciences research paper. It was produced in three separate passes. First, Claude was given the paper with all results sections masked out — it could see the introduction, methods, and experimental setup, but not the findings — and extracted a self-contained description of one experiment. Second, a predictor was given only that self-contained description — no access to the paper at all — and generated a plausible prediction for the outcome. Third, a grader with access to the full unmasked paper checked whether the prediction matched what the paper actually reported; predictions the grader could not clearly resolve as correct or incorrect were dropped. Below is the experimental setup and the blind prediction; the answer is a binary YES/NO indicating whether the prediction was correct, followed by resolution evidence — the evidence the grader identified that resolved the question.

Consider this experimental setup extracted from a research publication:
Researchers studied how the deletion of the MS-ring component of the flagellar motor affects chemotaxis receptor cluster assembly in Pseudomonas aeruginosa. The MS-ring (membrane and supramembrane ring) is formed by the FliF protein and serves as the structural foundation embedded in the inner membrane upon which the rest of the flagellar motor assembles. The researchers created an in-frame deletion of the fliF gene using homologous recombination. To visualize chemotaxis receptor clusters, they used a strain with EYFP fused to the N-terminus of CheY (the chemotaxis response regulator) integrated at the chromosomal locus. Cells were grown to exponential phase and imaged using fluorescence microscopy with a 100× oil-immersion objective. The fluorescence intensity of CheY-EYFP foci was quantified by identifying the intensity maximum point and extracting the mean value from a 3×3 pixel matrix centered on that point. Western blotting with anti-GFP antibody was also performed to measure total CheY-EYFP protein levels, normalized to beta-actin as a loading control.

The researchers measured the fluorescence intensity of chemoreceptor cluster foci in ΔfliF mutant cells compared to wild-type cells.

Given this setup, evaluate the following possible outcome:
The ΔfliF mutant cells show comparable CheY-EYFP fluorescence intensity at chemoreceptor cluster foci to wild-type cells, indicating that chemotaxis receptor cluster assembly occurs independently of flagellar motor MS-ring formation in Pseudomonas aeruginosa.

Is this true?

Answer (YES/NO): NO